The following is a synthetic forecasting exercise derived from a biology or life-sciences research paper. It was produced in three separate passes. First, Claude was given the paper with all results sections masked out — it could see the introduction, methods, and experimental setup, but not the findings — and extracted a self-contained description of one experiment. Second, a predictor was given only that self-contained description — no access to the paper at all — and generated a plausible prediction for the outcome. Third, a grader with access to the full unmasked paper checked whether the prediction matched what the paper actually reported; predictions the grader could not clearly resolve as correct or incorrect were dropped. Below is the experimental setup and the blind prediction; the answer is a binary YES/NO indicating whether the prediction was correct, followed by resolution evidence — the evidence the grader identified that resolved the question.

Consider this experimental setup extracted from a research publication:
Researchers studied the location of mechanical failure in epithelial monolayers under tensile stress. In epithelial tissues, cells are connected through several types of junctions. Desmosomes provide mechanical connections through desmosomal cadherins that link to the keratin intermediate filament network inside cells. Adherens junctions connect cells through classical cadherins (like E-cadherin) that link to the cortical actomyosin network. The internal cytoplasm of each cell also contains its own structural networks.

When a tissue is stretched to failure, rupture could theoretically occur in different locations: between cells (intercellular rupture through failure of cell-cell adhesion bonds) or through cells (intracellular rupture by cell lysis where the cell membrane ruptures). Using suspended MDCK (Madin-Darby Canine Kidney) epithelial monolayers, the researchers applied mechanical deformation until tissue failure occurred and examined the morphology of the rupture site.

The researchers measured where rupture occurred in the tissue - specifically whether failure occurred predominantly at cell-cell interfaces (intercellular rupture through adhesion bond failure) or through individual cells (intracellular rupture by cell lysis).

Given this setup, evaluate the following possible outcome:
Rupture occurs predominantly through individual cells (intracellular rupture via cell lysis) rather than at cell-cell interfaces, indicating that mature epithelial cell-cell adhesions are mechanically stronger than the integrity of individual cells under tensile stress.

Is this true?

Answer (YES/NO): NO